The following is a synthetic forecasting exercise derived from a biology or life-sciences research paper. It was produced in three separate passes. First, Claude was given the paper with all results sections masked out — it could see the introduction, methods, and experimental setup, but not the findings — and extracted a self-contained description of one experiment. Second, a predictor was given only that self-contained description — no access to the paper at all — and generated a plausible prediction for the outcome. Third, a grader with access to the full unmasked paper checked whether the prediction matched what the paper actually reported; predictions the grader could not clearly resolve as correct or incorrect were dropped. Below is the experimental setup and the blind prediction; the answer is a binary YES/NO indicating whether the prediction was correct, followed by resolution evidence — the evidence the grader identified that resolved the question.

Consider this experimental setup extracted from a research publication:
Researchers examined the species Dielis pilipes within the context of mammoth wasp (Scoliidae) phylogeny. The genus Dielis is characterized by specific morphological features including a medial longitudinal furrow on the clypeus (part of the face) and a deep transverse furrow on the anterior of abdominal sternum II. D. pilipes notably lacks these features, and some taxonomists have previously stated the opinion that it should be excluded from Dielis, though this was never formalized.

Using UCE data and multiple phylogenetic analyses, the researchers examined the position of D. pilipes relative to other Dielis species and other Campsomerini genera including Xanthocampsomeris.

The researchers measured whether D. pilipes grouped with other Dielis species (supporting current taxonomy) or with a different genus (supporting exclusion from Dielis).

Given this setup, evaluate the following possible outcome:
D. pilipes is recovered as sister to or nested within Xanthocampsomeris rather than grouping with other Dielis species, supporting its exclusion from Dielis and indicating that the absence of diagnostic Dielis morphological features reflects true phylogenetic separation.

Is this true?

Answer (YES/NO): YES